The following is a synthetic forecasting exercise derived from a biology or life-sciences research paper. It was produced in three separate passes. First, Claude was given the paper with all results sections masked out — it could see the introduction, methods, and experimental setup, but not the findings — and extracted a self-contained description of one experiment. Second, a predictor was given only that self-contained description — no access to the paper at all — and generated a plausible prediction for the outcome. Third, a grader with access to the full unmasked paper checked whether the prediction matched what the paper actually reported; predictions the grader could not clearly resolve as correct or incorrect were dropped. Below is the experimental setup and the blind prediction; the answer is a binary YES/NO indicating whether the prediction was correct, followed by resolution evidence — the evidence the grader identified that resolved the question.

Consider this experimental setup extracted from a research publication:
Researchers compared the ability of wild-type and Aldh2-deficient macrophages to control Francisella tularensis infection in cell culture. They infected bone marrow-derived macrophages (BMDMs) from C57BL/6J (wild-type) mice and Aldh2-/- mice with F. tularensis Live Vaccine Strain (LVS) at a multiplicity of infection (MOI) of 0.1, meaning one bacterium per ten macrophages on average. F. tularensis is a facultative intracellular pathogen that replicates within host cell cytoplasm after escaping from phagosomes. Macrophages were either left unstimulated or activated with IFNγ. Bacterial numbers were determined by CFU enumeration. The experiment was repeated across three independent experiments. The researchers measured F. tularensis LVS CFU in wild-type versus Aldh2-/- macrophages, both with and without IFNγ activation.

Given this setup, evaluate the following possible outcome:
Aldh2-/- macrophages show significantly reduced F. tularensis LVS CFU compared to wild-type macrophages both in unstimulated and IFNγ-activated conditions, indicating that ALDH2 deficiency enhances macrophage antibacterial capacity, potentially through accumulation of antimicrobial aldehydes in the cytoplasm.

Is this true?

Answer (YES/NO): NO